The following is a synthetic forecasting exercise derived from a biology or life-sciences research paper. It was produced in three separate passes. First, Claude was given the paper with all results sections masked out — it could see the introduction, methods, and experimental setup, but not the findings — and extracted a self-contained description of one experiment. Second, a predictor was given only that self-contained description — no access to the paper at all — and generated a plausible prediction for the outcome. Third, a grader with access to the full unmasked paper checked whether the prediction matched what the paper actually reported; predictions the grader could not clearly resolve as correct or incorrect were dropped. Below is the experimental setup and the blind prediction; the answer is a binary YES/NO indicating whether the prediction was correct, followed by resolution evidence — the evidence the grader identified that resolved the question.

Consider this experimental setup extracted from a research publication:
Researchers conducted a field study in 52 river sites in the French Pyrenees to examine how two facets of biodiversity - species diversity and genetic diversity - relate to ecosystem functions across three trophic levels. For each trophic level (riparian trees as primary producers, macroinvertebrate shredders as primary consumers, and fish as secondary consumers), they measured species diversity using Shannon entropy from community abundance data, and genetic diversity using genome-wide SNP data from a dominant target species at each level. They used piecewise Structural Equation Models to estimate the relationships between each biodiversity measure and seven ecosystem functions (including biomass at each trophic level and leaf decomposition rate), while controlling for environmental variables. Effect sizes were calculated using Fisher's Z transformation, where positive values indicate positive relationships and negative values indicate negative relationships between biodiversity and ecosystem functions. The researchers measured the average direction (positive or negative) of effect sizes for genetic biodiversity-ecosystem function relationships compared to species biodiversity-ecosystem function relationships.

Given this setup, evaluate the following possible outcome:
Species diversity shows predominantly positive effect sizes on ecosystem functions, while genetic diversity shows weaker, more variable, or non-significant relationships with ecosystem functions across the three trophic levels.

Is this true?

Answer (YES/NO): NO